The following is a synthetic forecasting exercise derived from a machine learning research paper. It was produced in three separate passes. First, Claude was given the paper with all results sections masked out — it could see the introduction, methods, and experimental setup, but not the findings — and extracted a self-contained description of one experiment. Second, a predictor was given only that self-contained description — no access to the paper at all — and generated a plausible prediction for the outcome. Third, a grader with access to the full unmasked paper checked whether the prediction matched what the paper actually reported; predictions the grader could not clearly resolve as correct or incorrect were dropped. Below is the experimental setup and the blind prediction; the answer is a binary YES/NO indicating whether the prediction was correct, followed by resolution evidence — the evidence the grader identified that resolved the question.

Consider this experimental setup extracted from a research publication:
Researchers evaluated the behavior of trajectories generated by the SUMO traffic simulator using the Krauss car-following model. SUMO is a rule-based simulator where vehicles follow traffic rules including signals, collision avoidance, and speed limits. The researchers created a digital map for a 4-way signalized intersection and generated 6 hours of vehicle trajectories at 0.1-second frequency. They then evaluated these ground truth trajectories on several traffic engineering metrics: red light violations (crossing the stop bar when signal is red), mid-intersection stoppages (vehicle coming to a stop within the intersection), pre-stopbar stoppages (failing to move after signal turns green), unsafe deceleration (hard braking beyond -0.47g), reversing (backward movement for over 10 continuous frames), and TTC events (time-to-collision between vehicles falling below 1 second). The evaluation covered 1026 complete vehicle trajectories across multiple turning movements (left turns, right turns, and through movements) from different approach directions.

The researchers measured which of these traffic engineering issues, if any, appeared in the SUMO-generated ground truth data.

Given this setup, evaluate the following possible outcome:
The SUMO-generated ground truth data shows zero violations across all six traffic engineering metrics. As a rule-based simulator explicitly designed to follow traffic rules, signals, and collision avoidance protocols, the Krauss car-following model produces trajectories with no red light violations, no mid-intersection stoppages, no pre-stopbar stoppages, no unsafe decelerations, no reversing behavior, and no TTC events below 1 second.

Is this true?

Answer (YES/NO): NO